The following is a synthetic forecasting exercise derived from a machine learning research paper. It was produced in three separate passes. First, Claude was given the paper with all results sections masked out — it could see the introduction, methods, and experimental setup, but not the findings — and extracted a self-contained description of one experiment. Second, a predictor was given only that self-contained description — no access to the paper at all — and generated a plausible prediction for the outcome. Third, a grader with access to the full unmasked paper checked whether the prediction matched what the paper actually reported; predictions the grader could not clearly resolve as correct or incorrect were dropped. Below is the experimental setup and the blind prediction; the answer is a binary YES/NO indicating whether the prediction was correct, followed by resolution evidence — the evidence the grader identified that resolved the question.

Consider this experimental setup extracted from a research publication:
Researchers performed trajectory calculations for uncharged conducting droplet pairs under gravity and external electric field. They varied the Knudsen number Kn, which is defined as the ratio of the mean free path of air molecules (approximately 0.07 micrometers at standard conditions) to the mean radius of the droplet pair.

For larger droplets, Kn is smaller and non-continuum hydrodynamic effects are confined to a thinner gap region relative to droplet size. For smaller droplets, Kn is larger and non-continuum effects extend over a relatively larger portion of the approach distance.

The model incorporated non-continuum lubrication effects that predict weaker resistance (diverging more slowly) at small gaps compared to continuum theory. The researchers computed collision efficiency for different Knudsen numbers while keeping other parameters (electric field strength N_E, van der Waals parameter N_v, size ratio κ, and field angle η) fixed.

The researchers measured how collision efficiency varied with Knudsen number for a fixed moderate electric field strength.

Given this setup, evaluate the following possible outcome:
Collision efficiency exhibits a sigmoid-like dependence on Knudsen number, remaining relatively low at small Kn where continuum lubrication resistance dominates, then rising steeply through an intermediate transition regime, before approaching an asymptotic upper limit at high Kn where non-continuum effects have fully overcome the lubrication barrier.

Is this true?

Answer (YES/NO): NO